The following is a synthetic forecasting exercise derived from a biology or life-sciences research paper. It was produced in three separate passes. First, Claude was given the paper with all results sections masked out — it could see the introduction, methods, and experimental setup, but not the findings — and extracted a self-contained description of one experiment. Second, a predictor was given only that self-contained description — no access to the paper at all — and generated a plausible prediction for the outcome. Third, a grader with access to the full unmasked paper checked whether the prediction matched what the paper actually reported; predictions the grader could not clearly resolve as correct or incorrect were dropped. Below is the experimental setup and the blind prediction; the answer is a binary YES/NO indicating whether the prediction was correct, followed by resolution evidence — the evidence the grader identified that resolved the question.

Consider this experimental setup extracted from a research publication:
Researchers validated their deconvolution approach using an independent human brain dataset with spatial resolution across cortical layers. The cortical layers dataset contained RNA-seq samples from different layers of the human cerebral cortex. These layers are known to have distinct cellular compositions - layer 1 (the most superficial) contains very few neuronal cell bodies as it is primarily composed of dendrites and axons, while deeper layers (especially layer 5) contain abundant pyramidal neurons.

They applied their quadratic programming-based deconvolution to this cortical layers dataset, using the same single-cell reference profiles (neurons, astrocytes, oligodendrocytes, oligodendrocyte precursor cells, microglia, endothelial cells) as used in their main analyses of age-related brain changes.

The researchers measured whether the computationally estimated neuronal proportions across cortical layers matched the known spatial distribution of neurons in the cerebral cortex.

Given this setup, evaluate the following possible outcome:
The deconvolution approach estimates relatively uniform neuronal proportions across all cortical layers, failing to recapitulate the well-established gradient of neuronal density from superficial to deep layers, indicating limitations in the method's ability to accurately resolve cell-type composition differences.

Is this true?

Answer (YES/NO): NO